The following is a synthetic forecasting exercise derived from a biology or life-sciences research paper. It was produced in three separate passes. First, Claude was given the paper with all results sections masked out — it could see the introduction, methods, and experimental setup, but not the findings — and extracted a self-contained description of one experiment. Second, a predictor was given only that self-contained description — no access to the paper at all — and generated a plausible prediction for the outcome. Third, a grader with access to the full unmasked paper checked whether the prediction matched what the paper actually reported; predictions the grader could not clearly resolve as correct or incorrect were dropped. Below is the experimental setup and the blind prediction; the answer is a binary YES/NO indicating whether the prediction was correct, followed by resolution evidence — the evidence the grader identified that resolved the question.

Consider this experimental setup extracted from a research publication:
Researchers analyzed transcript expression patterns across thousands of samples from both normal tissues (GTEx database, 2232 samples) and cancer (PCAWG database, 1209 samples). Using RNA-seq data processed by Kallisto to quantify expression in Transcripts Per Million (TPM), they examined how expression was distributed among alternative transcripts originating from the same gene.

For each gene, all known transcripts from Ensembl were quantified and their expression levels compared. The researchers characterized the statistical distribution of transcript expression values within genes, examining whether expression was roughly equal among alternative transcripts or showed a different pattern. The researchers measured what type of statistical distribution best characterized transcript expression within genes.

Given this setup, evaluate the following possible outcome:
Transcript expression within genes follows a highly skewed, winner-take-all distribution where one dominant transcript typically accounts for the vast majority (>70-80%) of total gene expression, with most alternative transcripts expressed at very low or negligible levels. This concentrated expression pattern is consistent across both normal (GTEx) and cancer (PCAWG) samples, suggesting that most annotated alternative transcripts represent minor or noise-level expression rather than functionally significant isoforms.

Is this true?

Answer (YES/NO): NO